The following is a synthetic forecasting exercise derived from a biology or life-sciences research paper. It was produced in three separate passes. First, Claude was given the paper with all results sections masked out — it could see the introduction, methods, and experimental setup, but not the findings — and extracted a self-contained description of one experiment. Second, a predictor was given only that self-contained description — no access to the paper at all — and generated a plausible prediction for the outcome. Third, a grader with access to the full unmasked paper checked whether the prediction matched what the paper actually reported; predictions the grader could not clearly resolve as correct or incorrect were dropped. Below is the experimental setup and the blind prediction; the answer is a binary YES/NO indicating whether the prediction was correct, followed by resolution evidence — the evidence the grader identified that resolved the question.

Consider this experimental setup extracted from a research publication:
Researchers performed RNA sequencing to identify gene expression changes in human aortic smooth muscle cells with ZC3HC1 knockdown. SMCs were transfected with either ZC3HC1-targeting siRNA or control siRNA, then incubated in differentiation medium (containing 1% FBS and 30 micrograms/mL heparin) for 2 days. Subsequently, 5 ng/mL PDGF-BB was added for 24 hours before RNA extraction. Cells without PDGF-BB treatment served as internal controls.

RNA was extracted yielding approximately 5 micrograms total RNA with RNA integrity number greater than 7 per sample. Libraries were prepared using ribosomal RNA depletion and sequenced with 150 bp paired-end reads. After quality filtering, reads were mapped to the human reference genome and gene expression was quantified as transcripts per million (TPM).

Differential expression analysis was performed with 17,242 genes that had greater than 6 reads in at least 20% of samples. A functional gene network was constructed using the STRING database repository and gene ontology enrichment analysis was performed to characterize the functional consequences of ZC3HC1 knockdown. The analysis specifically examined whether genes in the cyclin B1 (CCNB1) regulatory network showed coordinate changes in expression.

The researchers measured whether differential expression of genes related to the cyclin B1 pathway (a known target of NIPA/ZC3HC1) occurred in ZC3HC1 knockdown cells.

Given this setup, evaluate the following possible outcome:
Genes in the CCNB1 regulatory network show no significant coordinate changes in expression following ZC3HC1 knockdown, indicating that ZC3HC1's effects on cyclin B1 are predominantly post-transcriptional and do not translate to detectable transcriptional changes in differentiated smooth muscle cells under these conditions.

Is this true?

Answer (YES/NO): NO